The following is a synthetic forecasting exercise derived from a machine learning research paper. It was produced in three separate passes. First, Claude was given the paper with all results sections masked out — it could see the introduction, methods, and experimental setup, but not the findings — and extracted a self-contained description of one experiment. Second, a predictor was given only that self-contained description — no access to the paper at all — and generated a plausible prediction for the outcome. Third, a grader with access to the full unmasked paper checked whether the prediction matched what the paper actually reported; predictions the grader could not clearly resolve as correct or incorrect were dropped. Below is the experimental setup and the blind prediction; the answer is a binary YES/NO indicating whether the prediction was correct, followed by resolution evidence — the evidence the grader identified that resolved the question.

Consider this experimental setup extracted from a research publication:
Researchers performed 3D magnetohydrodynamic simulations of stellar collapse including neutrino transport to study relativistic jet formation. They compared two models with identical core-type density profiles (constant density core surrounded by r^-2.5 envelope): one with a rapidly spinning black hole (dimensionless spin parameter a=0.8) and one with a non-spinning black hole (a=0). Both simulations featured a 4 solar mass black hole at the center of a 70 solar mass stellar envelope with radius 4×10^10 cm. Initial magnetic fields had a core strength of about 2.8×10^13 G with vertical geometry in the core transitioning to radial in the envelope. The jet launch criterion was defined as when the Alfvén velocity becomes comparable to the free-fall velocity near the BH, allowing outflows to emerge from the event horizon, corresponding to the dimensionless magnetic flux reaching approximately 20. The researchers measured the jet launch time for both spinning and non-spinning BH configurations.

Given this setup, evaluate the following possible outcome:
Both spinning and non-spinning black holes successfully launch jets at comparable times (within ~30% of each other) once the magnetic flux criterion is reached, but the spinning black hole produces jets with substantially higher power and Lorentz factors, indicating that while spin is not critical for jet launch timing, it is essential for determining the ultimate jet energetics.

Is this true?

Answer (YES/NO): NO